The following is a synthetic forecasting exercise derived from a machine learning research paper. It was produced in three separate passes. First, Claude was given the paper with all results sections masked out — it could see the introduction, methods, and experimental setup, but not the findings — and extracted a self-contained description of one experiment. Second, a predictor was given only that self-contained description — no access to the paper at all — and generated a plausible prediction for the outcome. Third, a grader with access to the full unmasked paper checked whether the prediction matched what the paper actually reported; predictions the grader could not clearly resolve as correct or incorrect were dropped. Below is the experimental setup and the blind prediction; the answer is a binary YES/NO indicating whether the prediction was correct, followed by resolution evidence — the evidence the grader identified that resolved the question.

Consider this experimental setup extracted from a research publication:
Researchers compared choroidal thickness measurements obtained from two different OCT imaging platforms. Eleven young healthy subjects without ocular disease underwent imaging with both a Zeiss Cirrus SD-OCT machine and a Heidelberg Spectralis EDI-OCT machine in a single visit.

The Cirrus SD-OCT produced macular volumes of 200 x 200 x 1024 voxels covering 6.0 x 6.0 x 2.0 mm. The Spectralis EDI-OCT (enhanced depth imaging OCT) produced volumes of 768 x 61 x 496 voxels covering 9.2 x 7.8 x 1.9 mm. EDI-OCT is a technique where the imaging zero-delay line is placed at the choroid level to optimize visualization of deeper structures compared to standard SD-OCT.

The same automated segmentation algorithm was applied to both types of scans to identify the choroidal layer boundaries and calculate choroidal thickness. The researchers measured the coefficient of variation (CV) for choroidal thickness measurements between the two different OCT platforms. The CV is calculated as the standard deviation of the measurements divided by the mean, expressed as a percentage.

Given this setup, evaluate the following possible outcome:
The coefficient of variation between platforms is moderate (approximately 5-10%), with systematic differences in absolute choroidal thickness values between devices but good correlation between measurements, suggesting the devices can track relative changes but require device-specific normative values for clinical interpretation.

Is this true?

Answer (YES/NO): NO